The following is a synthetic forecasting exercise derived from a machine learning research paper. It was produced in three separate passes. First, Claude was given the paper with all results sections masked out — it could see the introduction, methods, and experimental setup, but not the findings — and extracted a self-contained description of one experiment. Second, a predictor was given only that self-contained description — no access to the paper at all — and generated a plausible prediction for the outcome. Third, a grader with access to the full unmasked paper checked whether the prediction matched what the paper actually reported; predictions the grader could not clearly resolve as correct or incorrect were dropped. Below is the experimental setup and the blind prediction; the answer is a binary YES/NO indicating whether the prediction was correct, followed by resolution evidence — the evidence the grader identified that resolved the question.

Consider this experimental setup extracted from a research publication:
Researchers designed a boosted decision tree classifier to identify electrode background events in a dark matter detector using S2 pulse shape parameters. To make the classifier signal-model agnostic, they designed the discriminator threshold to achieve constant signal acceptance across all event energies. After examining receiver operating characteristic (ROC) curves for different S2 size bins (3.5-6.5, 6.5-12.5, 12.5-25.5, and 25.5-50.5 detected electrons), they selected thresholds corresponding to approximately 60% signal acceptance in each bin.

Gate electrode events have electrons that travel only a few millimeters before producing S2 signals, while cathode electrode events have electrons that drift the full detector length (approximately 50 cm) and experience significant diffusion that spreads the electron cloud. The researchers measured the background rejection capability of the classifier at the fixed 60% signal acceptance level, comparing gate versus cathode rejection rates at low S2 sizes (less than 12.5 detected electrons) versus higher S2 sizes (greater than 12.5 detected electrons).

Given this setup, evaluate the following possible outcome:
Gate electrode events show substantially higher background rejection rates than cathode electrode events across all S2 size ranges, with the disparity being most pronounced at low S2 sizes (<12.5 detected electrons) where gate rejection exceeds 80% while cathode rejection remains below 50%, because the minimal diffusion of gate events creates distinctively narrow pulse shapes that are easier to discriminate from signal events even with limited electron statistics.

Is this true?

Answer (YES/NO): NO